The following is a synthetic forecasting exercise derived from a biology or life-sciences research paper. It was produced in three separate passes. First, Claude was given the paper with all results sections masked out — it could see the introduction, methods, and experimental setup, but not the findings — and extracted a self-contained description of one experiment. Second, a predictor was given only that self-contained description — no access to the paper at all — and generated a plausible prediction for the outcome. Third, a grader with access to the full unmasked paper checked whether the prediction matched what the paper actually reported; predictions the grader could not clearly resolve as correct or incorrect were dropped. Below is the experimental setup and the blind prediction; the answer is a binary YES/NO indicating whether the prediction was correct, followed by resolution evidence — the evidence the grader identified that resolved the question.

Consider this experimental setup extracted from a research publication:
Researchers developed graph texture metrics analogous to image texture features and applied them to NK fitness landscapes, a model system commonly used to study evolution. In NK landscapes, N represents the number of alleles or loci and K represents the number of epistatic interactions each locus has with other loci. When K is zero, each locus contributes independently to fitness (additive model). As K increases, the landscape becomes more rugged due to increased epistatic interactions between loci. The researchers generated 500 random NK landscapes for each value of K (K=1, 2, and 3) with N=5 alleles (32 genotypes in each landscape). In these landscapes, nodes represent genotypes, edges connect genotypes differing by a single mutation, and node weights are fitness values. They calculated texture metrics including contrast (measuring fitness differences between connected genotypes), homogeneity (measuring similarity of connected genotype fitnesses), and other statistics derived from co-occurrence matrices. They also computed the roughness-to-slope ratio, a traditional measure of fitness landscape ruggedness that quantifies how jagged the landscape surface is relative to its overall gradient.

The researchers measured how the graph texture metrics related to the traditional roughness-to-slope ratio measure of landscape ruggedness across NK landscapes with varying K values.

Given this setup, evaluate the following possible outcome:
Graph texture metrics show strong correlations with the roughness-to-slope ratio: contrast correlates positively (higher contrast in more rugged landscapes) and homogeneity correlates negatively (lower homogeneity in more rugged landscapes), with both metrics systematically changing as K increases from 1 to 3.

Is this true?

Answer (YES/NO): NO